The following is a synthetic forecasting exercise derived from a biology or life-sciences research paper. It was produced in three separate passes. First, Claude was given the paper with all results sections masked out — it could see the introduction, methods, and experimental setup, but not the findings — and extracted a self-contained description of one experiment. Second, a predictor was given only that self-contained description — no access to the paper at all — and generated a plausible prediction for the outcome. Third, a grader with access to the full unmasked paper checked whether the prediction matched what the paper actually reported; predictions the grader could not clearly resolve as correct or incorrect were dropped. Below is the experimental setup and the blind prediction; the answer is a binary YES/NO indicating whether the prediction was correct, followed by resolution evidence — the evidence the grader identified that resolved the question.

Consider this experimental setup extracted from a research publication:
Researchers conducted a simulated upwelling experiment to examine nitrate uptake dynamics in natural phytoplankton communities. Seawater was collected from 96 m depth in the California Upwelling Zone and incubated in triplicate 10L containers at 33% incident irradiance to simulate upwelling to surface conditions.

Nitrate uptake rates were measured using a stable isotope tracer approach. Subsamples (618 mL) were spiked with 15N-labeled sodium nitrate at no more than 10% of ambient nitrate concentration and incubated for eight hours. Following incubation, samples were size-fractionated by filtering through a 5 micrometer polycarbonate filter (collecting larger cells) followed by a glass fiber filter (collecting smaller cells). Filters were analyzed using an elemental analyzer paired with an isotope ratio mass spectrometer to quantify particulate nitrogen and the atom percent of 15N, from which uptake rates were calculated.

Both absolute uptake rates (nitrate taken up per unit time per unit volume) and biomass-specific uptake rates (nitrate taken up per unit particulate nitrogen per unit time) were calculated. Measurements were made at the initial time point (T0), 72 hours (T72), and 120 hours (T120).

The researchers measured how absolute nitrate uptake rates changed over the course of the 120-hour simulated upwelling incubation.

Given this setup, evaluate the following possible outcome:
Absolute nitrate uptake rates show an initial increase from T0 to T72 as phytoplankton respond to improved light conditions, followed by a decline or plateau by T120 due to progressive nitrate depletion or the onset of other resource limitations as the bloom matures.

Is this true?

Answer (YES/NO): NO